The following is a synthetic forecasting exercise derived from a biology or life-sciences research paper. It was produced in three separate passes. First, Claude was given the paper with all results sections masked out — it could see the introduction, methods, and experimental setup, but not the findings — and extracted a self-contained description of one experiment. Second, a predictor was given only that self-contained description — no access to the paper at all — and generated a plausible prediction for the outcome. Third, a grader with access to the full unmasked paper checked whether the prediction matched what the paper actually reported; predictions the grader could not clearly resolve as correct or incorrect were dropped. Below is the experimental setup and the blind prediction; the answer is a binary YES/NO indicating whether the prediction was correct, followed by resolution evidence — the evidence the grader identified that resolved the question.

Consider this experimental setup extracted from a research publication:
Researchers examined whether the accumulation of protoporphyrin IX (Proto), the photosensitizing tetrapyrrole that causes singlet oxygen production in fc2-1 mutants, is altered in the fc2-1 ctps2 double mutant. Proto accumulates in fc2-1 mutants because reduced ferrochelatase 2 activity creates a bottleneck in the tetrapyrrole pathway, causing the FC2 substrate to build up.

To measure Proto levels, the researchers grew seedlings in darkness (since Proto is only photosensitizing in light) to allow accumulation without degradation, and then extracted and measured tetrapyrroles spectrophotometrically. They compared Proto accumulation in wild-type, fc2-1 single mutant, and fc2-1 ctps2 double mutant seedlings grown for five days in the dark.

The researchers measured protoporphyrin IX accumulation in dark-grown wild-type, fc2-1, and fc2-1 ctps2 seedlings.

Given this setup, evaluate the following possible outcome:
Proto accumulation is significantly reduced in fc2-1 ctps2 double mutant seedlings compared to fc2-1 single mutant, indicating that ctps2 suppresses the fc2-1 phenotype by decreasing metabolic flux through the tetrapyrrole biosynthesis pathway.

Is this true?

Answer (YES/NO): NO